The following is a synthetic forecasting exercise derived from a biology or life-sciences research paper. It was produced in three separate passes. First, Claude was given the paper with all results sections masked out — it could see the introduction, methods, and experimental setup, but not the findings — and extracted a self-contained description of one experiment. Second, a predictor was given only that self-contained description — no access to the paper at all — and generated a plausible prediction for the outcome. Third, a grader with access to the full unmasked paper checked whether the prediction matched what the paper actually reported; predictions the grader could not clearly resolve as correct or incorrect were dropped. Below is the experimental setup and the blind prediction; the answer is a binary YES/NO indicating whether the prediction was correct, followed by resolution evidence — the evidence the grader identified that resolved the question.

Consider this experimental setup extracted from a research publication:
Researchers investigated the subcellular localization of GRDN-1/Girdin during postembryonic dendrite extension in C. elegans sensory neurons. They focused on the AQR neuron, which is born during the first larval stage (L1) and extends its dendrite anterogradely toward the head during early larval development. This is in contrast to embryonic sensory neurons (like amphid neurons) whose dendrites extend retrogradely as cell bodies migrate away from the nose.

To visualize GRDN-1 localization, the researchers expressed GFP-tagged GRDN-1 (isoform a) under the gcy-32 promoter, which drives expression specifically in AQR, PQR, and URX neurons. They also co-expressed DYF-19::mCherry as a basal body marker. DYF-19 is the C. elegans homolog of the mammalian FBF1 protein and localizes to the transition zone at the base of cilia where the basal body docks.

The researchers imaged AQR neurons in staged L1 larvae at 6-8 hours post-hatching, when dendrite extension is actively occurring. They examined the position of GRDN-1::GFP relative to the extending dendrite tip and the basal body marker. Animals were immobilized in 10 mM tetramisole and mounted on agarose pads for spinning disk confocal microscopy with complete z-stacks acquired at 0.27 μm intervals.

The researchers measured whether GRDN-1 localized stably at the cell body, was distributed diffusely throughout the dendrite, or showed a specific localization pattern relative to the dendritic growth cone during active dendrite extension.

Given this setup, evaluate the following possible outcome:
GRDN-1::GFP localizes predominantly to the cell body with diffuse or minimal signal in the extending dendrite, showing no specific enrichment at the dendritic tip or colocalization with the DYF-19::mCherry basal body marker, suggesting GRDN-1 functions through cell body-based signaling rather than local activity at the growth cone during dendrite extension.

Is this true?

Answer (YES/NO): NO